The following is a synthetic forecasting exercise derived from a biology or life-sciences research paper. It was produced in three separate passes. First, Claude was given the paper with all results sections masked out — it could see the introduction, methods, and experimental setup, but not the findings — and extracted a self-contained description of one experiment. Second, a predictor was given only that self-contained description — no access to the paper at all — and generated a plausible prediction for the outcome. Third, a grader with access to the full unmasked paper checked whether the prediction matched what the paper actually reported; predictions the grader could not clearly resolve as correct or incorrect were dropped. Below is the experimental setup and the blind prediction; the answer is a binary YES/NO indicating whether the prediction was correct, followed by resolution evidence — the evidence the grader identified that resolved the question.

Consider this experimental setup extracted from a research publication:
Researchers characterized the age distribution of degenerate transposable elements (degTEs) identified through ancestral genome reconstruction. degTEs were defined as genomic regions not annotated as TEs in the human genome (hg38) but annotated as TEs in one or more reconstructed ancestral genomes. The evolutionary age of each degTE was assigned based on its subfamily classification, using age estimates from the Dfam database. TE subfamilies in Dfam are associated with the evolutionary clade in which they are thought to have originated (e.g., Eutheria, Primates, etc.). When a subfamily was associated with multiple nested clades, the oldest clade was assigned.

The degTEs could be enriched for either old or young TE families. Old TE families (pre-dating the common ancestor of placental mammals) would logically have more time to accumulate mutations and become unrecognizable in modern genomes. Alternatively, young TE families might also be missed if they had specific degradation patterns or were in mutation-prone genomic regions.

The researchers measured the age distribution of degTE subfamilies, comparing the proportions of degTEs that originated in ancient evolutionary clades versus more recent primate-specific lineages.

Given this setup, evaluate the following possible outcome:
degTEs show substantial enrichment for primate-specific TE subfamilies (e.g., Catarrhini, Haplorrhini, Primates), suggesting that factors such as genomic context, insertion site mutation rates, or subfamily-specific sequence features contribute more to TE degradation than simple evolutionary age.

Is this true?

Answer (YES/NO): NO